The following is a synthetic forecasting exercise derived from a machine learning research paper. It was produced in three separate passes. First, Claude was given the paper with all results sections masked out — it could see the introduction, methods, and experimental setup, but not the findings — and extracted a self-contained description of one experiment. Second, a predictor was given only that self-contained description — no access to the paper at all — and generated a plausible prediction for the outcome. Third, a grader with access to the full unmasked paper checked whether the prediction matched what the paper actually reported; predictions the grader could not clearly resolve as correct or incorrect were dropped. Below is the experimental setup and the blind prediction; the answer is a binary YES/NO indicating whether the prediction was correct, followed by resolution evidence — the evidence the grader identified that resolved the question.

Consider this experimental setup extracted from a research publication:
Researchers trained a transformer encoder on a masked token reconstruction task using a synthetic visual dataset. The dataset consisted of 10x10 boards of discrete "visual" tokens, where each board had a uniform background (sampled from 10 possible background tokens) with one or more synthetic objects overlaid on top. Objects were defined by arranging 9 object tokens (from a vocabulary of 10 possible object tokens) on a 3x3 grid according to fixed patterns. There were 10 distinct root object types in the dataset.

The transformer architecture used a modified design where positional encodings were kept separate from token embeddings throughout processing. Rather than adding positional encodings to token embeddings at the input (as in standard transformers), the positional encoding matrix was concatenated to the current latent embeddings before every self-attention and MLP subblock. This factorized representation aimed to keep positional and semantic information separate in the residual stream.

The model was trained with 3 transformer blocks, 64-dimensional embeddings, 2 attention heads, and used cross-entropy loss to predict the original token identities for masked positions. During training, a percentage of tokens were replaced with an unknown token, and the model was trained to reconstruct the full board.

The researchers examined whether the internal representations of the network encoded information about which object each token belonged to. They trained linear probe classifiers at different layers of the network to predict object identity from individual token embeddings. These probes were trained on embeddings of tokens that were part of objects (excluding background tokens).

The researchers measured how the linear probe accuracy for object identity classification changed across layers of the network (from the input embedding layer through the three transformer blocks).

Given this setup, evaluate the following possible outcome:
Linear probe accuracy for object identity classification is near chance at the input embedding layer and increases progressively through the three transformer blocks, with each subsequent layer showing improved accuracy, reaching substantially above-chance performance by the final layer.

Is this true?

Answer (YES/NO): NO